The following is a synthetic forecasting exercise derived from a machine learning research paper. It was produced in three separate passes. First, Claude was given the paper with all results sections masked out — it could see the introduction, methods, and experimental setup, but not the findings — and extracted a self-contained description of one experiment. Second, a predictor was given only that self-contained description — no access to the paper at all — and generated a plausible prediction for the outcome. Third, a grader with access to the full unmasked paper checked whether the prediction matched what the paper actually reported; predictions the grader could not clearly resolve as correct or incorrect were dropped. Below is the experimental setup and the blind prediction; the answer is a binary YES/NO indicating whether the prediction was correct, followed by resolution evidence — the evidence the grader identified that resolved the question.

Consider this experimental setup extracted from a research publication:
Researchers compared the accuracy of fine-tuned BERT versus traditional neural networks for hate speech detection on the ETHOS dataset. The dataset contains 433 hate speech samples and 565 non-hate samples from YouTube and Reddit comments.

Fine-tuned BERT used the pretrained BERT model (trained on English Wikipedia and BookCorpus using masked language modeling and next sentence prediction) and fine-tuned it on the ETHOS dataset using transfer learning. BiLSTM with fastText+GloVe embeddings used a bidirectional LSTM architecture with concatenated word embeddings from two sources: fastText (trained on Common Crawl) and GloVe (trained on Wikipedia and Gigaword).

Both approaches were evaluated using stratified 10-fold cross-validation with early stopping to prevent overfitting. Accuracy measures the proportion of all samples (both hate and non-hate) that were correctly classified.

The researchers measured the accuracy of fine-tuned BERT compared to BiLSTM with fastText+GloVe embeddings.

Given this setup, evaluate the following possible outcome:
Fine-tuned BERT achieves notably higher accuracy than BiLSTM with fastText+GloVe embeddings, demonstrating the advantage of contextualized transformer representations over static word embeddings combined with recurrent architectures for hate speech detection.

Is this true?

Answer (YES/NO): NO